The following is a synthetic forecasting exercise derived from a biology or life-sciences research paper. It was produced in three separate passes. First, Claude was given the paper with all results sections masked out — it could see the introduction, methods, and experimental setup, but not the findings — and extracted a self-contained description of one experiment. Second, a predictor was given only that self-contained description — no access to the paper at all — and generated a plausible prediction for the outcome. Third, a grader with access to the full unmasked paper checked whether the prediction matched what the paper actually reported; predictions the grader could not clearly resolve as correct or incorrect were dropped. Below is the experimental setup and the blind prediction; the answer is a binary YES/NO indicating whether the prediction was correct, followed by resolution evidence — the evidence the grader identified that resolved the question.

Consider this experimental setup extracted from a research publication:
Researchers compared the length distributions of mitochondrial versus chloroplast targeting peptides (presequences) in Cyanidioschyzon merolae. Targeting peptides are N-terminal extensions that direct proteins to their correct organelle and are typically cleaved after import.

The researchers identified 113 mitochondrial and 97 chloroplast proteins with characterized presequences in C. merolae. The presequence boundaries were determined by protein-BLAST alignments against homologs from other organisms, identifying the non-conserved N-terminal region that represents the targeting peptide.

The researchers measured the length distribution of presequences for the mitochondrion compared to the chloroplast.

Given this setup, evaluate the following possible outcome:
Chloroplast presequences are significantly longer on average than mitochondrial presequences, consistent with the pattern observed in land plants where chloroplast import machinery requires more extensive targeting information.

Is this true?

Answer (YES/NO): YES